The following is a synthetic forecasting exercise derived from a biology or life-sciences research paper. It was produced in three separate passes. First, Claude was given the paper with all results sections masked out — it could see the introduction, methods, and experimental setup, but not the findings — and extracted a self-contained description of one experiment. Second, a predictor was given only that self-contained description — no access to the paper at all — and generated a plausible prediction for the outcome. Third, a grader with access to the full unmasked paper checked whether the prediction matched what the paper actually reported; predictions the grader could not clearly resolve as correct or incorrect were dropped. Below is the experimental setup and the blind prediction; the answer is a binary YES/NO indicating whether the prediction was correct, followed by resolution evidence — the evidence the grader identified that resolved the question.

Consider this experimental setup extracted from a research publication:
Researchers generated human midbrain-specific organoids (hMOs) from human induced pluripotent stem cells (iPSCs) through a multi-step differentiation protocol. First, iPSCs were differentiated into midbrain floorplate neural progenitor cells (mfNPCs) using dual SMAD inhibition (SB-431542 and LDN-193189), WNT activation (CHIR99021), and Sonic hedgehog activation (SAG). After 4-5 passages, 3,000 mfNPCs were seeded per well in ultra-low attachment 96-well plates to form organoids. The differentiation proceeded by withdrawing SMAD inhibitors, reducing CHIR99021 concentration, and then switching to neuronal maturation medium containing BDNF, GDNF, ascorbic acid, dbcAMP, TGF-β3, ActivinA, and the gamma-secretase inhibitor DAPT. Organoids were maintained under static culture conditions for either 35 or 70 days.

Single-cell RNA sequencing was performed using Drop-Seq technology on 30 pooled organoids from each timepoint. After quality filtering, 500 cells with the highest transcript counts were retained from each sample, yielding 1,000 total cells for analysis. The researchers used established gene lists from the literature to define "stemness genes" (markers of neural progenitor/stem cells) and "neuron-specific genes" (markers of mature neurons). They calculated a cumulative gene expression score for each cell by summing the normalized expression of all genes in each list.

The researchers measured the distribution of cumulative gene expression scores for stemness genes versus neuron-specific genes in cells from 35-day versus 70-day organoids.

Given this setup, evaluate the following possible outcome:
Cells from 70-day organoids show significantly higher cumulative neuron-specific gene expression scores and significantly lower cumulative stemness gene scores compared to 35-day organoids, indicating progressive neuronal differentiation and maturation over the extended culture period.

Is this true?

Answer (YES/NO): NO